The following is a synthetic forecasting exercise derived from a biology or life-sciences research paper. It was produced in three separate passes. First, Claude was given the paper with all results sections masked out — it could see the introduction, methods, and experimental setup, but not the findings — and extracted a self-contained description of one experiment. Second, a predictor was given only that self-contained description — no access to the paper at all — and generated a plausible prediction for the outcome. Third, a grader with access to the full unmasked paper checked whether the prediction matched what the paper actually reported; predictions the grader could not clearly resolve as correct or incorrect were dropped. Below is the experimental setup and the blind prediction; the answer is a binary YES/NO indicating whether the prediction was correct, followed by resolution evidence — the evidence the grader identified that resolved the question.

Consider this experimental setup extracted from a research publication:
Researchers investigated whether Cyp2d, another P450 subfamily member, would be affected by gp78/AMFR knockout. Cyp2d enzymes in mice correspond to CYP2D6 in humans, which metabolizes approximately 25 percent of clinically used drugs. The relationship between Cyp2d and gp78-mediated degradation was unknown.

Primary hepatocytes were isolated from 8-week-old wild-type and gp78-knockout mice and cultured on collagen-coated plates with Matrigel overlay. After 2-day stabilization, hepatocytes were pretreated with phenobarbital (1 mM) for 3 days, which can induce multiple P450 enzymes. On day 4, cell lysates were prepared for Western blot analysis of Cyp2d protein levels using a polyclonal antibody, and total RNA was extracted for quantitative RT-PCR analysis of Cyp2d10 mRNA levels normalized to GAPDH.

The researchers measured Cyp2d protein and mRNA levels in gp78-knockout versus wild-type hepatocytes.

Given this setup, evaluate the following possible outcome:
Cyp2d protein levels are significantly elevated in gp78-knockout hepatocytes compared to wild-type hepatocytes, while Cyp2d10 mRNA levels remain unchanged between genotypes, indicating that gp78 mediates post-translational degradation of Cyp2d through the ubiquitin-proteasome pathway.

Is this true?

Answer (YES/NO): NO